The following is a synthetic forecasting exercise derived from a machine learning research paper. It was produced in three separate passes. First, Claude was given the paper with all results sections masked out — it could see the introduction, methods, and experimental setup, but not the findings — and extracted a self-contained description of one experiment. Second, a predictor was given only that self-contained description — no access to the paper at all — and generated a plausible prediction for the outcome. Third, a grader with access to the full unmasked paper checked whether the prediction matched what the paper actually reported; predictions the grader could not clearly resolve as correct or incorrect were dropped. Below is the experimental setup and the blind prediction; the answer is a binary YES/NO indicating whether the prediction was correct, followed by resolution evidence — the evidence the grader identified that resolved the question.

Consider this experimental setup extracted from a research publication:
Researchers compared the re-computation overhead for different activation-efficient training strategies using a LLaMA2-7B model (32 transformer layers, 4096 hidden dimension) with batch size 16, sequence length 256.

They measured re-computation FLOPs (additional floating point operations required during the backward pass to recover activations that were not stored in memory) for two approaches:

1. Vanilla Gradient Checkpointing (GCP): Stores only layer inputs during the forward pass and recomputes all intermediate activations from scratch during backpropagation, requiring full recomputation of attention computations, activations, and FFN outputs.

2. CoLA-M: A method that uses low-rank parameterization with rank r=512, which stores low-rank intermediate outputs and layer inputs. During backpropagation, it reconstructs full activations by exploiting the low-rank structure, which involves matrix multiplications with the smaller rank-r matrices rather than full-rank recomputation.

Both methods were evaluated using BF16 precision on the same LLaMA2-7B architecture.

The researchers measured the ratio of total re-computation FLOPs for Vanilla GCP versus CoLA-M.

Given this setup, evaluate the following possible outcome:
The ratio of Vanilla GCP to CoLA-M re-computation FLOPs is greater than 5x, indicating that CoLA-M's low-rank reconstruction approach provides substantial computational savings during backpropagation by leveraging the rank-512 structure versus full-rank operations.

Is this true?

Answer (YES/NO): NO